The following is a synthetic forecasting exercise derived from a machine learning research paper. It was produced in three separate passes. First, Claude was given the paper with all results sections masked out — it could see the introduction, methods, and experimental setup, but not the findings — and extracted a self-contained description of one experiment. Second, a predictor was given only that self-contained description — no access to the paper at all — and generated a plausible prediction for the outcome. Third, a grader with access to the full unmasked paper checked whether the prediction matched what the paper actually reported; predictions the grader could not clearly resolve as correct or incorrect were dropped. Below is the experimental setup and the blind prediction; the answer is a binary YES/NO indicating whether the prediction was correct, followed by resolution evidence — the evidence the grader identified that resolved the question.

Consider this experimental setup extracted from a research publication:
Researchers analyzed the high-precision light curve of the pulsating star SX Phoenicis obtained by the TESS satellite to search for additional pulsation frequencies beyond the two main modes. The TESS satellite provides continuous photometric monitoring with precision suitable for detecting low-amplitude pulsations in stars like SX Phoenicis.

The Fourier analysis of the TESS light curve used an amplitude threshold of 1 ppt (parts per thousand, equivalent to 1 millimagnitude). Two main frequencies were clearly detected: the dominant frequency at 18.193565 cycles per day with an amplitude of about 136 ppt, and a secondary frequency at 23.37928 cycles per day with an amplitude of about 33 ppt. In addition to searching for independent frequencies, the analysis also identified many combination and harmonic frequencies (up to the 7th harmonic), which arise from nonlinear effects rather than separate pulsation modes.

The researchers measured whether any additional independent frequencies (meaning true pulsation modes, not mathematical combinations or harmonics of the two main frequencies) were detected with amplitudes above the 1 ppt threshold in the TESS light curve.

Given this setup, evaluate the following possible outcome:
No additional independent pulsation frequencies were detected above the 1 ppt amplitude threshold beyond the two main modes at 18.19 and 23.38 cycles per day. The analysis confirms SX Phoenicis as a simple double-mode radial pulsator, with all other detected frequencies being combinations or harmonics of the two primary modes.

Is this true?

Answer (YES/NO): NO